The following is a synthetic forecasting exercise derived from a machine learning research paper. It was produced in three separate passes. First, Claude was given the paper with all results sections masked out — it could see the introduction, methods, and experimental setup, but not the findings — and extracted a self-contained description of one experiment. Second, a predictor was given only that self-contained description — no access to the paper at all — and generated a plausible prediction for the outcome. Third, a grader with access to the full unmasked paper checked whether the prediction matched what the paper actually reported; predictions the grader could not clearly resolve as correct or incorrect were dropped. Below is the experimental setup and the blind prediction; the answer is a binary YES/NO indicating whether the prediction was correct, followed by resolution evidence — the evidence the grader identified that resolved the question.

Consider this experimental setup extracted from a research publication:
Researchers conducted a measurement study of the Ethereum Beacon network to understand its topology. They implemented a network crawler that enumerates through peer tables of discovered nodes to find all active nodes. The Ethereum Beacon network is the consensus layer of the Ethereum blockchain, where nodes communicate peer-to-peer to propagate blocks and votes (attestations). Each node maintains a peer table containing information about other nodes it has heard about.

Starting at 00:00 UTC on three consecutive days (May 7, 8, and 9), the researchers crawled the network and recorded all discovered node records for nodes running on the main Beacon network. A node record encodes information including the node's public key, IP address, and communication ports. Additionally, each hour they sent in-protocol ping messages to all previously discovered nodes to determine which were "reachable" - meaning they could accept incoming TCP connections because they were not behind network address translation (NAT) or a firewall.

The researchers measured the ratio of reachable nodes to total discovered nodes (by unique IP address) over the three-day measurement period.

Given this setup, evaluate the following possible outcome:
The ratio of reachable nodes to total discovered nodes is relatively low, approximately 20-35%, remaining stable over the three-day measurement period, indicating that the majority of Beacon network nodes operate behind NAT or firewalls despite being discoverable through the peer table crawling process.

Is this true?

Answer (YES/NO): NO